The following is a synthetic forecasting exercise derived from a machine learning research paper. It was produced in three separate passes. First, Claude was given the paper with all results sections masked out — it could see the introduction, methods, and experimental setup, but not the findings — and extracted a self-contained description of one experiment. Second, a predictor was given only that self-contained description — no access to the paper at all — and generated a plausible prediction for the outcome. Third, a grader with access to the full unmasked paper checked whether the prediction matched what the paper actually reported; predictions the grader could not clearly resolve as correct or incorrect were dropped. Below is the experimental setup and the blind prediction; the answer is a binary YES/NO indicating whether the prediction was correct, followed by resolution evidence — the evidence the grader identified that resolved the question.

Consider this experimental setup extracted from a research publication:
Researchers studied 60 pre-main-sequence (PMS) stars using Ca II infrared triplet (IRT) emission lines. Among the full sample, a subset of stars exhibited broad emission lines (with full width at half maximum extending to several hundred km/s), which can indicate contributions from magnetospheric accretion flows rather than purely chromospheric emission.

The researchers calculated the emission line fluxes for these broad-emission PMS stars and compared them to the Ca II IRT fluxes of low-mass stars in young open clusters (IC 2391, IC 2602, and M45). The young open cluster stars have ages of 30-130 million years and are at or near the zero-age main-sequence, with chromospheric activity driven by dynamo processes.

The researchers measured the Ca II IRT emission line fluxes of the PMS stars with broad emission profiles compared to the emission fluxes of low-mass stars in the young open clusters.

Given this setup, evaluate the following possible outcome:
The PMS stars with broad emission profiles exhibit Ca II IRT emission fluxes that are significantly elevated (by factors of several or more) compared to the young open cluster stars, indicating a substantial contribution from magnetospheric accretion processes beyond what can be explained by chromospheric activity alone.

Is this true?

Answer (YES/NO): YES